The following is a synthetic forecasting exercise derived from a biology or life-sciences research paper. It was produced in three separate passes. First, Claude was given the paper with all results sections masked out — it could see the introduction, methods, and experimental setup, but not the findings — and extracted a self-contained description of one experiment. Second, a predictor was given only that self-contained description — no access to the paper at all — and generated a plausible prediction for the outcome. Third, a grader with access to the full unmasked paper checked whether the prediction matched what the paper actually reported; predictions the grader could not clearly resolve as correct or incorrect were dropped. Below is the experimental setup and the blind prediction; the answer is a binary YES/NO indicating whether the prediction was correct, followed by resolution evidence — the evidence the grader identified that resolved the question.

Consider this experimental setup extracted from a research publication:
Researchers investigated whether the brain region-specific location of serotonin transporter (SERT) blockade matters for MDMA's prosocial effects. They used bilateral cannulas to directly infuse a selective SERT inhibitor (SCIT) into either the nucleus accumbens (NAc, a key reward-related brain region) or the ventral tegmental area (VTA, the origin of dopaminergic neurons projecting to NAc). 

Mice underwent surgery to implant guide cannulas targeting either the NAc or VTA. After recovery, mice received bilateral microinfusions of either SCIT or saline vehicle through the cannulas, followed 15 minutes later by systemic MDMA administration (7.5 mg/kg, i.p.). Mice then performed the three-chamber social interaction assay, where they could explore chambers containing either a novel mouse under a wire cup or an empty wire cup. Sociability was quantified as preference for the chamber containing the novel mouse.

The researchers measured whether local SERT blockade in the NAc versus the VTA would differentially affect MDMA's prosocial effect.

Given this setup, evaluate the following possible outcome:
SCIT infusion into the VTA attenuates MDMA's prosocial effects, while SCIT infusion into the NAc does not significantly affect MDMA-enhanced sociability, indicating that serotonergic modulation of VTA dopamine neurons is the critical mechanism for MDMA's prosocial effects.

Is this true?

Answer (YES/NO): NO